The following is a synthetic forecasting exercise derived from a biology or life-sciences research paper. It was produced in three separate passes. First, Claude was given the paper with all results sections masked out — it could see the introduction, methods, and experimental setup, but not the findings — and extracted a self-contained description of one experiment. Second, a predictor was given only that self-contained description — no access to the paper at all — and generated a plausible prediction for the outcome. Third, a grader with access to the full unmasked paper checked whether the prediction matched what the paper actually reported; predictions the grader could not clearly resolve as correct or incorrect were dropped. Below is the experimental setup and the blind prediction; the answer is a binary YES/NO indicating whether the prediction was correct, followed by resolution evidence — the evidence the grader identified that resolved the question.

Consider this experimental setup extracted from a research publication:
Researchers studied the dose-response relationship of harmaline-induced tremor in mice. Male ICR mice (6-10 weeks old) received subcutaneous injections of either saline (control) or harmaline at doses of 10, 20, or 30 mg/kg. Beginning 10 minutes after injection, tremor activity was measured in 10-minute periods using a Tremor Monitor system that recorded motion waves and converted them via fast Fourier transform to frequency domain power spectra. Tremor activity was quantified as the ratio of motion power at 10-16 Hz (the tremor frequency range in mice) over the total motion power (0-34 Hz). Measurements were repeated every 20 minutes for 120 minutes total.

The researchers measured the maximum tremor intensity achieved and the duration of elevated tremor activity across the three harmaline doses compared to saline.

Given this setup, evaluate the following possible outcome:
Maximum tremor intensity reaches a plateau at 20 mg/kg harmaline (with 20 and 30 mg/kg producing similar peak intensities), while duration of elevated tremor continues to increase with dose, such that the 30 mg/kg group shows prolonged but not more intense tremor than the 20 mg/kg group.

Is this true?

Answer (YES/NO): NO